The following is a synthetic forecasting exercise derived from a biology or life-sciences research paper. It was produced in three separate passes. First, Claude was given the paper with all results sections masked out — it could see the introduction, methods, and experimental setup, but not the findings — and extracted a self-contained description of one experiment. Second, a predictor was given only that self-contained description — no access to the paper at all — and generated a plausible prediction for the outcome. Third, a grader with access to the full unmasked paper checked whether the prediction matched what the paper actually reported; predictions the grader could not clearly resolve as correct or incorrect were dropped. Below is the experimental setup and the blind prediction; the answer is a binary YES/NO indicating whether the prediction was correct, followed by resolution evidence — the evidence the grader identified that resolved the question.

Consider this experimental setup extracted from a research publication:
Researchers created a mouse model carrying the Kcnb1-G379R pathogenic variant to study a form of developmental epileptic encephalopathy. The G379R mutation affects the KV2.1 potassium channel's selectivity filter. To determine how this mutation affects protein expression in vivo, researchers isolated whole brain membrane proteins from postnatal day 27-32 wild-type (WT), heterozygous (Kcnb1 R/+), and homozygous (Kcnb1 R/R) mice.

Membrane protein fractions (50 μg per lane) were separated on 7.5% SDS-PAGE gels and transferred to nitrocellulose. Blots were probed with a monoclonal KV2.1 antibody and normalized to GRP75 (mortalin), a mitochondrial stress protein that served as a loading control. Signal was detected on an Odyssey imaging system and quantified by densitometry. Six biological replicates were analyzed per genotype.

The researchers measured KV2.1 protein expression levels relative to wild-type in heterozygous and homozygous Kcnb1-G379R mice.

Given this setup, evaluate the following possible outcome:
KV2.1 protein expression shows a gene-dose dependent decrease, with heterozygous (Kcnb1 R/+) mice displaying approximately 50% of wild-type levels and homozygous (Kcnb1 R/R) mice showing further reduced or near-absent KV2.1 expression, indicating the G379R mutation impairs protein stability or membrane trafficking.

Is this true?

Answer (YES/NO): NO